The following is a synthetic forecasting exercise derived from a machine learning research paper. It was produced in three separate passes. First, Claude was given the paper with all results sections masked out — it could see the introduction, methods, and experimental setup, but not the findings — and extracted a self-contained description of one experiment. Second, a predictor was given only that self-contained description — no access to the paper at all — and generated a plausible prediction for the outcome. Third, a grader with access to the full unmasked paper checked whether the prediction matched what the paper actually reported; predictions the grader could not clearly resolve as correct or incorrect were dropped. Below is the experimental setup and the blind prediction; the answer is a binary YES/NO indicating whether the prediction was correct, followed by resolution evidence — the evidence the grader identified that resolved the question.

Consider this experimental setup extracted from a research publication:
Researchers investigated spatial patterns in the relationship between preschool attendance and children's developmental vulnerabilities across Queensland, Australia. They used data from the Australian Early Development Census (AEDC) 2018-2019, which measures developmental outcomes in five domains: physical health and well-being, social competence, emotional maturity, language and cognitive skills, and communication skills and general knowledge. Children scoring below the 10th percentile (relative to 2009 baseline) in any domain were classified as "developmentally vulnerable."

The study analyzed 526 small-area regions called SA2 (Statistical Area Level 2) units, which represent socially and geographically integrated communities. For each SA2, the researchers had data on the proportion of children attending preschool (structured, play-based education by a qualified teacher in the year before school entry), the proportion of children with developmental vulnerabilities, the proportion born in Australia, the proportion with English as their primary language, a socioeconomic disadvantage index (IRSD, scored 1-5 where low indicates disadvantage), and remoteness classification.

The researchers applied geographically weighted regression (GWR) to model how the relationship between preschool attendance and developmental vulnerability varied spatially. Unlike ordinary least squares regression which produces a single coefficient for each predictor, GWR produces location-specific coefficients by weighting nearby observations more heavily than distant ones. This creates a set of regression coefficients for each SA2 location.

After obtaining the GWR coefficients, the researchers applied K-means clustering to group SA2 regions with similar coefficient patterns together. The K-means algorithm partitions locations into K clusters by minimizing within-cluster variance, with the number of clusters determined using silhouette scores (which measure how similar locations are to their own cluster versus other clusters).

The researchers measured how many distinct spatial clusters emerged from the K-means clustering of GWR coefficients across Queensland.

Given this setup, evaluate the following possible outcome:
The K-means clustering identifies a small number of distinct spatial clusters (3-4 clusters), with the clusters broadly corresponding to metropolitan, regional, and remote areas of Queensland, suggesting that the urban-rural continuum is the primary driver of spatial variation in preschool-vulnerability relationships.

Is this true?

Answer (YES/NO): NO